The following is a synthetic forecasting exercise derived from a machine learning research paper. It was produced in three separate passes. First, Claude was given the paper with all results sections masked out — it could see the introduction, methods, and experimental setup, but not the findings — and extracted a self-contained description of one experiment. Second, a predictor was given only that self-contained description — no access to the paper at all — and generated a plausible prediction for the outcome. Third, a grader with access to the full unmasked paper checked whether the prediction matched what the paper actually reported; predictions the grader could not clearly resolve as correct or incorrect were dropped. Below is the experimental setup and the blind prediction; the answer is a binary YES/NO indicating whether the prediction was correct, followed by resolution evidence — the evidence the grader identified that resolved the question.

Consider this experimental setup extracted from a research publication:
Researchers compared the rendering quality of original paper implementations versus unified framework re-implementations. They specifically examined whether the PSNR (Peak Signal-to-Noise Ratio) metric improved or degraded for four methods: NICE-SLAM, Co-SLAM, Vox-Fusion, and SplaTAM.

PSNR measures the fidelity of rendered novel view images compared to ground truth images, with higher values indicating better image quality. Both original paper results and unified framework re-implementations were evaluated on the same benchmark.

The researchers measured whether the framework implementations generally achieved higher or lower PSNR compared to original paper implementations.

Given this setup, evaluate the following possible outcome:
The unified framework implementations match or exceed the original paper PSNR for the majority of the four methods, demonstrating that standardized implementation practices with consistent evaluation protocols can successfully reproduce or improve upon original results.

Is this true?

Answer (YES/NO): YES